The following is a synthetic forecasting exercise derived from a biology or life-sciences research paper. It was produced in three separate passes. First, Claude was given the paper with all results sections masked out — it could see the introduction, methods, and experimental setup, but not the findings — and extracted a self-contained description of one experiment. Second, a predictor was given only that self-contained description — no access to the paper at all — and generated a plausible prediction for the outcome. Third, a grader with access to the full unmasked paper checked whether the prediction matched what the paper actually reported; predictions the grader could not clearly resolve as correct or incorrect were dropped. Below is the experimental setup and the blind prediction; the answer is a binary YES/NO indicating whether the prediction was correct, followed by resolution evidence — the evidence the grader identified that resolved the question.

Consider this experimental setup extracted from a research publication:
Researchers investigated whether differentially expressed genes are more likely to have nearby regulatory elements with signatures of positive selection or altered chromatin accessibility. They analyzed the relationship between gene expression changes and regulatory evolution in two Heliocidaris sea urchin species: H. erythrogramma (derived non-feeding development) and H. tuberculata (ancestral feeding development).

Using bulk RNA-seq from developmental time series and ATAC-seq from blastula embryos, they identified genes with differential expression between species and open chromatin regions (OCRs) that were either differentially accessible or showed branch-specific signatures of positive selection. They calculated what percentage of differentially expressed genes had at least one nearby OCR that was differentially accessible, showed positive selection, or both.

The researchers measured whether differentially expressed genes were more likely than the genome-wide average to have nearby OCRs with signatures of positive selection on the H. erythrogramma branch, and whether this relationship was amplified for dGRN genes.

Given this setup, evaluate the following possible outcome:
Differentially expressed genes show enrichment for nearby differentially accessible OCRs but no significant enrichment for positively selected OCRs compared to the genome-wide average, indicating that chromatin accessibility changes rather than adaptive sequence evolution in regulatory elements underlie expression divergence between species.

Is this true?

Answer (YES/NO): NO